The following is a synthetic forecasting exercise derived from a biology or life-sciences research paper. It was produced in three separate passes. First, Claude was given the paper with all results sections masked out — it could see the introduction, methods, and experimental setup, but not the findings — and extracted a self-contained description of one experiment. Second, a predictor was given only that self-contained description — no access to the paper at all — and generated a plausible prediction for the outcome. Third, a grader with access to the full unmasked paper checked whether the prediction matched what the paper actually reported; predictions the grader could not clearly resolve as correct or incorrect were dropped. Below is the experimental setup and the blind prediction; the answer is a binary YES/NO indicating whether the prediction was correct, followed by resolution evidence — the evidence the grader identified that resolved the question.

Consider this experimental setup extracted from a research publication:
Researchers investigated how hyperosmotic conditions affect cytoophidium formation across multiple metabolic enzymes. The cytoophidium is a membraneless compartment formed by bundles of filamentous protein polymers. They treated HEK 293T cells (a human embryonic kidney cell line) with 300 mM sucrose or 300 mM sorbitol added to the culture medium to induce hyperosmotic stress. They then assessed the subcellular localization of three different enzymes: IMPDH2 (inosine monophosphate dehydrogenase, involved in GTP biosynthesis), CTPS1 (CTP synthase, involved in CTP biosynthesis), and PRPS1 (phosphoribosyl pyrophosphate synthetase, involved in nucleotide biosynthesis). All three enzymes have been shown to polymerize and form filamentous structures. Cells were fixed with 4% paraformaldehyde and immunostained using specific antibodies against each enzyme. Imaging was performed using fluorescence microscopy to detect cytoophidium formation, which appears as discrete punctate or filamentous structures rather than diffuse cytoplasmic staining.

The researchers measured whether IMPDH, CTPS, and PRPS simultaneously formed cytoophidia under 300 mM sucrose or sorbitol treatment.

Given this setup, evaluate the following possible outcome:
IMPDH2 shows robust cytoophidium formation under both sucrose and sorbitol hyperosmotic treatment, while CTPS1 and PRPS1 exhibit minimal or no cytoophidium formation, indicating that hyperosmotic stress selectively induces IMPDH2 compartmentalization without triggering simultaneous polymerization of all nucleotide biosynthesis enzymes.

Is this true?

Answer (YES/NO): NO